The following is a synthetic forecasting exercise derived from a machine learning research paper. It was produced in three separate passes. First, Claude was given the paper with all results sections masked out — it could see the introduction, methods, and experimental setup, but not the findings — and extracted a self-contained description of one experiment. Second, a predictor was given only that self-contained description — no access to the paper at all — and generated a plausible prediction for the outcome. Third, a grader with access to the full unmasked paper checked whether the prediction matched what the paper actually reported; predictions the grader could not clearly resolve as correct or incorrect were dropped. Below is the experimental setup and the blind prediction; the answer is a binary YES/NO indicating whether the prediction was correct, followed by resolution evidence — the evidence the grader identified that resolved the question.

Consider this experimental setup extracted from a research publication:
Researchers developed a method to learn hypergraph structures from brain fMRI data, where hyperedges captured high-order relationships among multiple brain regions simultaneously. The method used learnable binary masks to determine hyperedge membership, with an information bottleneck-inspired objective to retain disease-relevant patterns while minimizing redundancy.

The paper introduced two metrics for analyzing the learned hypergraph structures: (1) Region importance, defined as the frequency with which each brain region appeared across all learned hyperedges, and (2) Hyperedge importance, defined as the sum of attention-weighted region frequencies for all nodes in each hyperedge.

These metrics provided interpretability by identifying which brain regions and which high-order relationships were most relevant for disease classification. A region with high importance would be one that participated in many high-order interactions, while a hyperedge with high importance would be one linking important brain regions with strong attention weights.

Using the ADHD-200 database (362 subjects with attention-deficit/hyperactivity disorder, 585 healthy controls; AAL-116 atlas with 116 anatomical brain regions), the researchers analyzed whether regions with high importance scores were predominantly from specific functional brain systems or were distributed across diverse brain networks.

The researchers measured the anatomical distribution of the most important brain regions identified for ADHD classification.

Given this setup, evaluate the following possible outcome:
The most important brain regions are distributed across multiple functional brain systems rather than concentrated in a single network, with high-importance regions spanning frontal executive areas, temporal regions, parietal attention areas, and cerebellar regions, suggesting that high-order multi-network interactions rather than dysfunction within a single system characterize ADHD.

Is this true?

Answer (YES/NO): YES